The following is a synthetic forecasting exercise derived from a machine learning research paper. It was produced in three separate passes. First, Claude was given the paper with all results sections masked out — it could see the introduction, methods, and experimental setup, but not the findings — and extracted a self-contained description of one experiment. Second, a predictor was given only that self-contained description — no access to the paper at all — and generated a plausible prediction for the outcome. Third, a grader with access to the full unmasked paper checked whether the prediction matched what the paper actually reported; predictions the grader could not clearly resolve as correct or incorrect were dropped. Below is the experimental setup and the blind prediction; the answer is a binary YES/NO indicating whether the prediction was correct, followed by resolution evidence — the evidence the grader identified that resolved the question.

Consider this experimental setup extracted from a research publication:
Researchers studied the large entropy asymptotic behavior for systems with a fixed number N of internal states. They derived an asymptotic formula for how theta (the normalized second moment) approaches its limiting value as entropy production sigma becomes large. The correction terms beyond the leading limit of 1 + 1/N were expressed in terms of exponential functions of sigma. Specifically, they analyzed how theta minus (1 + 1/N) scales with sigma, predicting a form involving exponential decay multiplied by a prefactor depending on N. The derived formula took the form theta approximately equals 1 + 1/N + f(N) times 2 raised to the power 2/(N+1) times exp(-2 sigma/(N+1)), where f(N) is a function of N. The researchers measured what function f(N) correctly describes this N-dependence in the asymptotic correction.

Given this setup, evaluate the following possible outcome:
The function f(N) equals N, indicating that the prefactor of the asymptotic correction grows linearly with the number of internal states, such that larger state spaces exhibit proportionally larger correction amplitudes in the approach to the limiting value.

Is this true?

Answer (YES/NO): NO